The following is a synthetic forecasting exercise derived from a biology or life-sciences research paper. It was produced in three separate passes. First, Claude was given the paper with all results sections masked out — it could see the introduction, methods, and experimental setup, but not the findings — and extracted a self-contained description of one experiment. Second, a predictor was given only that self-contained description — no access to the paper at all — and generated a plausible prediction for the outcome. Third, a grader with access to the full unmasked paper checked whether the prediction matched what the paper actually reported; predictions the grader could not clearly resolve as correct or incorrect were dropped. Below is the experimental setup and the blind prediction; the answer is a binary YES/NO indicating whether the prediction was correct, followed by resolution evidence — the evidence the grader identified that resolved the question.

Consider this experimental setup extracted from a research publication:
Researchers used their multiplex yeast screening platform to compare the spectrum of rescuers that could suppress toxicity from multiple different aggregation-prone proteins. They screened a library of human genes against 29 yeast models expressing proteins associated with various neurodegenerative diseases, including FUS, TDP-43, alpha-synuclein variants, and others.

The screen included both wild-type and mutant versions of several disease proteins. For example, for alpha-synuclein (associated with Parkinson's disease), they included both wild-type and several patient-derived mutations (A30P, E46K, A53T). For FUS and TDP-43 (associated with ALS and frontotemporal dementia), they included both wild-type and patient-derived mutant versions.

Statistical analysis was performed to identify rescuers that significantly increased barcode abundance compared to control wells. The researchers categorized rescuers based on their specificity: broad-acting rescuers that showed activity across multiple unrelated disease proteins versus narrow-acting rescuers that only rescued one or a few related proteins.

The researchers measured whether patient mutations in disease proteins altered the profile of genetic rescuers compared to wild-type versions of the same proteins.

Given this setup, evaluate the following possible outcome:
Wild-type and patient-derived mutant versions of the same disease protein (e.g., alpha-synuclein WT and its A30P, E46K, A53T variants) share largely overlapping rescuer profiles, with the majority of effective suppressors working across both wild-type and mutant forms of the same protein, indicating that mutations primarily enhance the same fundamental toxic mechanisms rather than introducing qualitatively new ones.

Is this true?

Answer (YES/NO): YES